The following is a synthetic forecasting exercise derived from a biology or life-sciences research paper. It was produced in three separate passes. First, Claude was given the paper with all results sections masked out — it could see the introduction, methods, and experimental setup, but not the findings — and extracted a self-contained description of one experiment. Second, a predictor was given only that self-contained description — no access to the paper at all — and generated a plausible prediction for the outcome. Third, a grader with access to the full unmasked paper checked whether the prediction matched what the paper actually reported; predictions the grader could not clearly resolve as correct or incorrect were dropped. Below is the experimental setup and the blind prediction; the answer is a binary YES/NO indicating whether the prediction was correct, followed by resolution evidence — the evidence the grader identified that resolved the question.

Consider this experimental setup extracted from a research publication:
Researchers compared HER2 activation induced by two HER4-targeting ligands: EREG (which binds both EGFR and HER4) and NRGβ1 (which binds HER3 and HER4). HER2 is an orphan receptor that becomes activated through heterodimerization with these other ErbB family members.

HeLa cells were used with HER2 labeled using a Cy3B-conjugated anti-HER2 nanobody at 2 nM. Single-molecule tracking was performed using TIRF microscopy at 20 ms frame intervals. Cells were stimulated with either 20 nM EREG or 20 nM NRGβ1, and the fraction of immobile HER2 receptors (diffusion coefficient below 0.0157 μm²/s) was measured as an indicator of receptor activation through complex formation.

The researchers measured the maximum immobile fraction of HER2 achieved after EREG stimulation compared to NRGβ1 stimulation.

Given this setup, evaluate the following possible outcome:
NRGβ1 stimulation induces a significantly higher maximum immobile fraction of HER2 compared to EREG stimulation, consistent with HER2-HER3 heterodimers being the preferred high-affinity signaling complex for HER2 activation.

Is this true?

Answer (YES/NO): NO